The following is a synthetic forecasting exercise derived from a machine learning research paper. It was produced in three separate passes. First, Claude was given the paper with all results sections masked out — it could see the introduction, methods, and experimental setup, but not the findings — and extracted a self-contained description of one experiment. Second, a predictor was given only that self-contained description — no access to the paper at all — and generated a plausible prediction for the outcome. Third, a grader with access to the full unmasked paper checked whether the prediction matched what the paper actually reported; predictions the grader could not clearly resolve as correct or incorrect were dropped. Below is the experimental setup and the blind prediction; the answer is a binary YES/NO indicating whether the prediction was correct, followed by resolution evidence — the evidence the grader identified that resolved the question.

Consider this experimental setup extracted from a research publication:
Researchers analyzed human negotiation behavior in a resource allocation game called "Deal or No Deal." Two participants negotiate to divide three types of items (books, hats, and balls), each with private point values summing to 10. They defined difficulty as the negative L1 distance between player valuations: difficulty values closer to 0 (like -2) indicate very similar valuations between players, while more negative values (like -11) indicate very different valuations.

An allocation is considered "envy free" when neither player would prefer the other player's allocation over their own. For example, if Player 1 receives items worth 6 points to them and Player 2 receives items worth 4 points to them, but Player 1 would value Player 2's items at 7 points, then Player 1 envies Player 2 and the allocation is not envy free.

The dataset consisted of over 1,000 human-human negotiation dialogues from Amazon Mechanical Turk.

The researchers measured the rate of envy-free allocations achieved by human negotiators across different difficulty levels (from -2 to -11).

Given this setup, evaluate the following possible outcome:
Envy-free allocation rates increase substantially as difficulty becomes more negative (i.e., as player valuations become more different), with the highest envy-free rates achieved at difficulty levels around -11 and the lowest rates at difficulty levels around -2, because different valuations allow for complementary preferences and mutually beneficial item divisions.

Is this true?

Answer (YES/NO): YES